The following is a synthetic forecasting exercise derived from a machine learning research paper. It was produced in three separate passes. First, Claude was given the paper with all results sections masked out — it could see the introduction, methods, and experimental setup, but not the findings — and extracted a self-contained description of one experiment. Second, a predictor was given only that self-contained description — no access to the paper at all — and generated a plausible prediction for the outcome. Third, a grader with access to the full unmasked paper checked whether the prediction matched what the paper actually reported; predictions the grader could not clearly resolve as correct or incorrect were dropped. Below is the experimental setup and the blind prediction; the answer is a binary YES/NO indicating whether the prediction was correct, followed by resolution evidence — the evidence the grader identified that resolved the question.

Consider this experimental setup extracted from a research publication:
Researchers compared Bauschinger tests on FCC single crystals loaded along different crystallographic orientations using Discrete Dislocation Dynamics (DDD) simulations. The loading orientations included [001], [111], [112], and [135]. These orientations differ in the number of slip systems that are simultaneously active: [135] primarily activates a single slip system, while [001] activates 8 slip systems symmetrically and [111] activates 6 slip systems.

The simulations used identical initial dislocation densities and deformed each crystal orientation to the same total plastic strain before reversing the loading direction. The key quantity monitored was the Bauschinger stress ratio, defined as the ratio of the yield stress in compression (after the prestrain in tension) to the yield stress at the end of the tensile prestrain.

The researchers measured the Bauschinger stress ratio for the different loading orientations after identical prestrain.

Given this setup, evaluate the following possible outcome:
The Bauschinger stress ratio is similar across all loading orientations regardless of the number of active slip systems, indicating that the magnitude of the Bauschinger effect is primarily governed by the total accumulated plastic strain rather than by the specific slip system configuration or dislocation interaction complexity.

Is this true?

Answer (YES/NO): NO